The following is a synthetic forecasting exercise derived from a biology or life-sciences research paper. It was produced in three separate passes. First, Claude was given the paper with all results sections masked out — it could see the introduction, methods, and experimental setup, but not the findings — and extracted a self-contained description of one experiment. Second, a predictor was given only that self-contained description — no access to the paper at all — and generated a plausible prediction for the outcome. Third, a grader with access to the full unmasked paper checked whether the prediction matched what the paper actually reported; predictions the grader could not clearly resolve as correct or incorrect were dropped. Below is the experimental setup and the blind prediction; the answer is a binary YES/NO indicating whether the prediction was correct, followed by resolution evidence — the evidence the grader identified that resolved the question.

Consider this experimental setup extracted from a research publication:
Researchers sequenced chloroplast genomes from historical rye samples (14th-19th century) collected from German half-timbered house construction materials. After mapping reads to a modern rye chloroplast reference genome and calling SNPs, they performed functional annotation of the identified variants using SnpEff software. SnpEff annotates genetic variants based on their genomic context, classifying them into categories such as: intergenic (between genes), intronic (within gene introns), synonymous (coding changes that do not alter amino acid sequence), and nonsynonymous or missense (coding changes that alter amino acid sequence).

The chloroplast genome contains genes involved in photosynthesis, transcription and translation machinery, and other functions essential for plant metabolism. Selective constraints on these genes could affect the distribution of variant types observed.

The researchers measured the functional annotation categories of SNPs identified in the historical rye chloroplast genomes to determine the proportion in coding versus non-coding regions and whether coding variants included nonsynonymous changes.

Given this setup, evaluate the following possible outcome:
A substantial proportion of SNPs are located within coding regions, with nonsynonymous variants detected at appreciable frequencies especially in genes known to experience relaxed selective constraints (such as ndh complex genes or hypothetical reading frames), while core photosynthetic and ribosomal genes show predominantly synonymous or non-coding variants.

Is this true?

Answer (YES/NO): NO